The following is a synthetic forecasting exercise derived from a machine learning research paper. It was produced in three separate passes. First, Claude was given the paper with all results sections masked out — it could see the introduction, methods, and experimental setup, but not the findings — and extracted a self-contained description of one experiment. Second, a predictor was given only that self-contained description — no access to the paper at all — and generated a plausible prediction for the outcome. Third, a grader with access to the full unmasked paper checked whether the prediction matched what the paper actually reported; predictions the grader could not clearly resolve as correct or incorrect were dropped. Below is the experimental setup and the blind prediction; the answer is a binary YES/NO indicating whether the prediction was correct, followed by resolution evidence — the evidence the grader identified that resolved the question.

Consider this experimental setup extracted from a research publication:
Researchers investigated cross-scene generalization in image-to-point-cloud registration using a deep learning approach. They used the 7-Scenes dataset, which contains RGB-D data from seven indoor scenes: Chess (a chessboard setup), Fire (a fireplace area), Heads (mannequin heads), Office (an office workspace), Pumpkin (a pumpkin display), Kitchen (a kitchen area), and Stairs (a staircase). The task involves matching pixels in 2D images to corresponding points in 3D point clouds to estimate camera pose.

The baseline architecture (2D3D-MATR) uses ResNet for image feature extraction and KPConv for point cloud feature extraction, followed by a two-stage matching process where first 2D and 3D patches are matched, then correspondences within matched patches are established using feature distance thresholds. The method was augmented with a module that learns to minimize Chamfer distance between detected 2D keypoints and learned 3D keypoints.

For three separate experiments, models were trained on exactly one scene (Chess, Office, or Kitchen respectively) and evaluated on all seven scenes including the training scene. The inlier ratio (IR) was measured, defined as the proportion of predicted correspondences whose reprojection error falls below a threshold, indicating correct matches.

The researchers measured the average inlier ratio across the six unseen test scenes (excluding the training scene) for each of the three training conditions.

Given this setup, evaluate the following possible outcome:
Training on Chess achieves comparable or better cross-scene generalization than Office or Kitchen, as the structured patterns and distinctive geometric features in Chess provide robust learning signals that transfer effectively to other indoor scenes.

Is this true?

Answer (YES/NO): NO